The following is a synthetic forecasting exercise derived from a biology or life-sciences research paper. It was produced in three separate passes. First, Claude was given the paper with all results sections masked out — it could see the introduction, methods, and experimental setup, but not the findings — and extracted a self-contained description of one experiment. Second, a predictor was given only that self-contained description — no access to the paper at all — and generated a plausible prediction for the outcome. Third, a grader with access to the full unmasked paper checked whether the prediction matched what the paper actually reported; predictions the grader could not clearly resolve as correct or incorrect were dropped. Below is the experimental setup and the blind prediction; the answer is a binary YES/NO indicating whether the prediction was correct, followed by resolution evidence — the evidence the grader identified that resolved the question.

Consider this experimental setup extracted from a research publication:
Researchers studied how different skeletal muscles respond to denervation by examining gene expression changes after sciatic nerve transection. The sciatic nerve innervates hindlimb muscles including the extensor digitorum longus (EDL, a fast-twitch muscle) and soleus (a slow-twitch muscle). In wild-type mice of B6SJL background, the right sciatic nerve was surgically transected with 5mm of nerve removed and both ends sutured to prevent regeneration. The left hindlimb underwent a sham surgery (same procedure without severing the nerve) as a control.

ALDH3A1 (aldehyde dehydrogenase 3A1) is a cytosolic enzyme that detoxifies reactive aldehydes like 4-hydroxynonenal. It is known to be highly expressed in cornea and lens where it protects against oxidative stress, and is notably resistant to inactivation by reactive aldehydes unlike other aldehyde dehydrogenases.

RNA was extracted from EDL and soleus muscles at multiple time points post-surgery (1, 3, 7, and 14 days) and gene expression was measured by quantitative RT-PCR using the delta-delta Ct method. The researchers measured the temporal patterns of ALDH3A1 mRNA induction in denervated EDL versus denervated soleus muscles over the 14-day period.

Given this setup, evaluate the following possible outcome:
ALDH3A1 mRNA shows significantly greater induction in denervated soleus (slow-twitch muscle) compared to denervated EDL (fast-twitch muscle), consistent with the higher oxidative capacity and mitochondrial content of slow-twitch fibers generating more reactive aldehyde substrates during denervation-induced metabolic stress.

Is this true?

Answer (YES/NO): YES